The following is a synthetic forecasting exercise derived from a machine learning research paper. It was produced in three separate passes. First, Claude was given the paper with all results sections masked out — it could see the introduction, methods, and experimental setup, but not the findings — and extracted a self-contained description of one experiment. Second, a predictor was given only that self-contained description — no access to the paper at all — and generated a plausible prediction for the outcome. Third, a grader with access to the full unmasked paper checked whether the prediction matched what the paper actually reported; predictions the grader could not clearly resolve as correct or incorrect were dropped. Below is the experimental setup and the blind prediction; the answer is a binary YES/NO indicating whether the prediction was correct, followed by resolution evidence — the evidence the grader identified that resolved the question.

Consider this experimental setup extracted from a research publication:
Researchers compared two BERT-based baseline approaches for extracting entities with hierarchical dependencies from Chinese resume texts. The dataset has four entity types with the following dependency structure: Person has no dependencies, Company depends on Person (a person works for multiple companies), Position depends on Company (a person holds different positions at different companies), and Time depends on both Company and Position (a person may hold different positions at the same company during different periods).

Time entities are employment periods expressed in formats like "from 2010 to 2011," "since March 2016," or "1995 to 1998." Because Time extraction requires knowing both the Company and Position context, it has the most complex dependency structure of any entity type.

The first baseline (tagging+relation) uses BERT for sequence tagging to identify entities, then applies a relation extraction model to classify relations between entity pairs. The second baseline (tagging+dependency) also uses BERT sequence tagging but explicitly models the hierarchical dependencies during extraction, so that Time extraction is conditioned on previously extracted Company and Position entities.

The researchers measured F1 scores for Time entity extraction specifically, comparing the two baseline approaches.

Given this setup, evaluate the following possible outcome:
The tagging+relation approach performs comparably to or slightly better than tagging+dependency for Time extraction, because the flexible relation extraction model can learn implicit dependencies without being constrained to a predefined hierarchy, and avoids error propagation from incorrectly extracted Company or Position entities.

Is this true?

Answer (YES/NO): NO